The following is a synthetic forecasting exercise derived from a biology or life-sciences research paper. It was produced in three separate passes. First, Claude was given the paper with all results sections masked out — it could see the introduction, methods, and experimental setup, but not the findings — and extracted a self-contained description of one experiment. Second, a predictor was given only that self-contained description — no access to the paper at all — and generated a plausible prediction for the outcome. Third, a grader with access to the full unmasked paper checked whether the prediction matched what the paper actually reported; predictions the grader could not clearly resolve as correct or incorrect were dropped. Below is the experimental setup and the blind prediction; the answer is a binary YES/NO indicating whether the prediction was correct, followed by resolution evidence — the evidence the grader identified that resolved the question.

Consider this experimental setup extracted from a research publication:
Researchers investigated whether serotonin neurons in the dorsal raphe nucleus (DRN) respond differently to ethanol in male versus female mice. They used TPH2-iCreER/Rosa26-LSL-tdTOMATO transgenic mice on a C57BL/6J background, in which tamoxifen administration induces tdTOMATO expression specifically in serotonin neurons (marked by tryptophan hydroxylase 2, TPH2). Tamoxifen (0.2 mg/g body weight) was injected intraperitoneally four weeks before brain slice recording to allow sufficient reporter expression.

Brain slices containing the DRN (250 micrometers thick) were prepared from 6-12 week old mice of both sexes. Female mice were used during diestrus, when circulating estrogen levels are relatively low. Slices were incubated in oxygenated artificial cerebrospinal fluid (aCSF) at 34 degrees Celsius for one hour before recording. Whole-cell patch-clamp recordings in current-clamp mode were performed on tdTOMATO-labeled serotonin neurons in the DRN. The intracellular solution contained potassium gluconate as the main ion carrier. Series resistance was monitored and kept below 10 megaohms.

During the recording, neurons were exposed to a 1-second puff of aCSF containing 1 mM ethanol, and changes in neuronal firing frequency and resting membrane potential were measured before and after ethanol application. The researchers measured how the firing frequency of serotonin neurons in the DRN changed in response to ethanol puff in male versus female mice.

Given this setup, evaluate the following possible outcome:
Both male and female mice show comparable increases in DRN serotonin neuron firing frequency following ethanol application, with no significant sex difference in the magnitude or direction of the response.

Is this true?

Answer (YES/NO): NO